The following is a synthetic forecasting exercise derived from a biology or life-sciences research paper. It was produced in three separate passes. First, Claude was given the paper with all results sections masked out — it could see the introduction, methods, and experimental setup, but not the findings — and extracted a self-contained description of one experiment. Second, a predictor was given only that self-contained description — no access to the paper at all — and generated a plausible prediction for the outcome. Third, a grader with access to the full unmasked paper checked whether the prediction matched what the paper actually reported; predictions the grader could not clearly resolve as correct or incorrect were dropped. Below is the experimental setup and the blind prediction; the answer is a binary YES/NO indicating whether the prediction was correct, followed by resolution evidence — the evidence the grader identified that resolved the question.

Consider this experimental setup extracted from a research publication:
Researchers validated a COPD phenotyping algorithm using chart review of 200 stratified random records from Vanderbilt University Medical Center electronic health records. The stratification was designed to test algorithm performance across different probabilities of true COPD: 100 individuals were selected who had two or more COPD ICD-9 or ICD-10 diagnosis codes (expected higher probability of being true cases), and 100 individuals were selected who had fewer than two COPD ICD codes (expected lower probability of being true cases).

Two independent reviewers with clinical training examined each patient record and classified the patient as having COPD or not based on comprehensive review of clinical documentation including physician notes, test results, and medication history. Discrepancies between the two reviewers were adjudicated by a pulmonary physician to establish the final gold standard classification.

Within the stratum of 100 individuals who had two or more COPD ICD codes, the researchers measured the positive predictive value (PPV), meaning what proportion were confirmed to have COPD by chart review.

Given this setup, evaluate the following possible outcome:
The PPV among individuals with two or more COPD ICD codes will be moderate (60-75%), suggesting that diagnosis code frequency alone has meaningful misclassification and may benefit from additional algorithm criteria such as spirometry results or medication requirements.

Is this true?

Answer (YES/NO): NO